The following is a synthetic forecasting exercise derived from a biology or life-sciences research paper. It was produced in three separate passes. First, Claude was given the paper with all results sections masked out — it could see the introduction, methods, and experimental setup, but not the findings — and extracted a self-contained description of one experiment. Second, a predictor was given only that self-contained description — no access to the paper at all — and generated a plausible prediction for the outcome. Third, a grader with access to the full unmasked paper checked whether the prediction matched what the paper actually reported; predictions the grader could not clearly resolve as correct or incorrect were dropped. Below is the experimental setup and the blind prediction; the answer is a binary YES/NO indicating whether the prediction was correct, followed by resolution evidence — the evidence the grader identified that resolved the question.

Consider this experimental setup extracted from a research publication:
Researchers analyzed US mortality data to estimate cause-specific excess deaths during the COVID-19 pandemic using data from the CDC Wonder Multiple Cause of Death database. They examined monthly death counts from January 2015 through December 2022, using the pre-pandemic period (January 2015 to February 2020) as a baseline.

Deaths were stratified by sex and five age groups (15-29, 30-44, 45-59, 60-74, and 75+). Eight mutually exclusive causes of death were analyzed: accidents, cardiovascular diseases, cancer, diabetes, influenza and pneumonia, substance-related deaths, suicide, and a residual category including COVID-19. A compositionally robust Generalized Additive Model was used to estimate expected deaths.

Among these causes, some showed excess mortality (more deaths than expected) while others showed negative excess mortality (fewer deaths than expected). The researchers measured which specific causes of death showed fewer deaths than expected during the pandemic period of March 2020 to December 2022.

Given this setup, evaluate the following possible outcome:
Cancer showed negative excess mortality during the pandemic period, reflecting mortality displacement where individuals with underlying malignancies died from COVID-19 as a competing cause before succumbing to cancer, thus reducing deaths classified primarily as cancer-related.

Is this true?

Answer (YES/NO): NO